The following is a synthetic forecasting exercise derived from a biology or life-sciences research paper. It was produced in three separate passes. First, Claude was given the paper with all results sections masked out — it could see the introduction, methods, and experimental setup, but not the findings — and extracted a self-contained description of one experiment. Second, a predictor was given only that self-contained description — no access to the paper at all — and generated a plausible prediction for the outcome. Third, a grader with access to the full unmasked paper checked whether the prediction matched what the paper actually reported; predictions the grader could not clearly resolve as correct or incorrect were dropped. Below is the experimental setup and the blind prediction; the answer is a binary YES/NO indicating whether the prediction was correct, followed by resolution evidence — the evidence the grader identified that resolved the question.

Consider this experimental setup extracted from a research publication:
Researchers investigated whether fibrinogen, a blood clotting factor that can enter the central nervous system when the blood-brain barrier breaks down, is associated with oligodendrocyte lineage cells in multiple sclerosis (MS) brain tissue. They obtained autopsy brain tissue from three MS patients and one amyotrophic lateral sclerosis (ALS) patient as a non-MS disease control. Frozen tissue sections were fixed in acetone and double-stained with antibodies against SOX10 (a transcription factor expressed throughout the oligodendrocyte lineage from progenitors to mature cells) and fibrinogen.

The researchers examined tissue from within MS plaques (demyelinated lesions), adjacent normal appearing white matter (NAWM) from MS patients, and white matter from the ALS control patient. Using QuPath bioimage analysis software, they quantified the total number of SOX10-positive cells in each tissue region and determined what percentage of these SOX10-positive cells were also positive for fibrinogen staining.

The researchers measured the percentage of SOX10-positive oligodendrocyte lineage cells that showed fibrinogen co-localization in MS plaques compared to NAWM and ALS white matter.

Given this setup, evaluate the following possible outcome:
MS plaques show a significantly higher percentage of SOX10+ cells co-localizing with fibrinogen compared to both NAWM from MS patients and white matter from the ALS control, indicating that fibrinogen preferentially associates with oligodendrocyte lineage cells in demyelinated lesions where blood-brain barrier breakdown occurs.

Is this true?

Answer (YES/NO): NO